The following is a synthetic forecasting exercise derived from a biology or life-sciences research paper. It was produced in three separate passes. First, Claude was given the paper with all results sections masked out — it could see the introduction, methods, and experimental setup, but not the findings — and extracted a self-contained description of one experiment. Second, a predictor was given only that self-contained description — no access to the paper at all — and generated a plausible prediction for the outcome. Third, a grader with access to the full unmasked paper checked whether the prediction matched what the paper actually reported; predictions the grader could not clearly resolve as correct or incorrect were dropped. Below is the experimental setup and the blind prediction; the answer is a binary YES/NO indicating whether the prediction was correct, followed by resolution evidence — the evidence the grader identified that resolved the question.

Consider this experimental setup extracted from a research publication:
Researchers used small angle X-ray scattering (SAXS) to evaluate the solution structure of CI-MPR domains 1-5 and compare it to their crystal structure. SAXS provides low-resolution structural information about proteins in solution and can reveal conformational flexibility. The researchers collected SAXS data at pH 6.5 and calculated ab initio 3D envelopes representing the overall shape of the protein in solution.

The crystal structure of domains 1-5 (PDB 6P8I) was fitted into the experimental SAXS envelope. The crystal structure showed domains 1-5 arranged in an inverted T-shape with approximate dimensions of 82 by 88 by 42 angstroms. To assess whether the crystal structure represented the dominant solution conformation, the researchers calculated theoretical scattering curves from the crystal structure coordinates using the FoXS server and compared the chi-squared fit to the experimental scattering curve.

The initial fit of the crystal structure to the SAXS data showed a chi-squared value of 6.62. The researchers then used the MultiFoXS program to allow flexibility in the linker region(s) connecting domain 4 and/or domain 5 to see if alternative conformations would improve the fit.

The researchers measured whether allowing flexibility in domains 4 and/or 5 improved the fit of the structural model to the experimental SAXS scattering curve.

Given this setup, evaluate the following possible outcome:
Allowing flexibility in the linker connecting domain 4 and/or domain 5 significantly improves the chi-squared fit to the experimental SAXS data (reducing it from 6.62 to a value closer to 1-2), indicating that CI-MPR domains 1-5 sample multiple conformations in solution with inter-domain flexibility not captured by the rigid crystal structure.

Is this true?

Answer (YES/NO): YES